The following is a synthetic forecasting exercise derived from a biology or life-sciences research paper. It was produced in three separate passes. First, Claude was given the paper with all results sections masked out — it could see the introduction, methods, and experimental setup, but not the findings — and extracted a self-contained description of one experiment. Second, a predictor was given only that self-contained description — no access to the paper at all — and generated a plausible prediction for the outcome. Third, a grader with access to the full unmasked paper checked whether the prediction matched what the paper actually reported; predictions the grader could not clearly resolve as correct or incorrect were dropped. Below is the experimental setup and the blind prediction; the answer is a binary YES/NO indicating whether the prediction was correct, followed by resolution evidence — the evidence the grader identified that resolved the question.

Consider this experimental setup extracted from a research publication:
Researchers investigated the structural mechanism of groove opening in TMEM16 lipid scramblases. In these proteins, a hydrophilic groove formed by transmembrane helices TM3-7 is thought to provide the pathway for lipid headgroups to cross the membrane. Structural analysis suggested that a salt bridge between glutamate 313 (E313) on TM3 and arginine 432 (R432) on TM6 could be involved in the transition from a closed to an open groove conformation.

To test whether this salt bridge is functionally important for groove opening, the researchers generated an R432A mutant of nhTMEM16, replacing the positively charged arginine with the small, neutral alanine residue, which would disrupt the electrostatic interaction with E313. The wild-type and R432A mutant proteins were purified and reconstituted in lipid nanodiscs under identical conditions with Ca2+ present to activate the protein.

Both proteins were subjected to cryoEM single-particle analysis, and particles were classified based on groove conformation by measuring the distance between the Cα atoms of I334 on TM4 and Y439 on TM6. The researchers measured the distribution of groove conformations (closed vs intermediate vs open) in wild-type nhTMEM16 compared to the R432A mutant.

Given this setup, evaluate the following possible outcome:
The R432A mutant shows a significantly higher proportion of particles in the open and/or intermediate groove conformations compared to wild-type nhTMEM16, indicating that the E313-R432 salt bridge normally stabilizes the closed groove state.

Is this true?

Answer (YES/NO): NO